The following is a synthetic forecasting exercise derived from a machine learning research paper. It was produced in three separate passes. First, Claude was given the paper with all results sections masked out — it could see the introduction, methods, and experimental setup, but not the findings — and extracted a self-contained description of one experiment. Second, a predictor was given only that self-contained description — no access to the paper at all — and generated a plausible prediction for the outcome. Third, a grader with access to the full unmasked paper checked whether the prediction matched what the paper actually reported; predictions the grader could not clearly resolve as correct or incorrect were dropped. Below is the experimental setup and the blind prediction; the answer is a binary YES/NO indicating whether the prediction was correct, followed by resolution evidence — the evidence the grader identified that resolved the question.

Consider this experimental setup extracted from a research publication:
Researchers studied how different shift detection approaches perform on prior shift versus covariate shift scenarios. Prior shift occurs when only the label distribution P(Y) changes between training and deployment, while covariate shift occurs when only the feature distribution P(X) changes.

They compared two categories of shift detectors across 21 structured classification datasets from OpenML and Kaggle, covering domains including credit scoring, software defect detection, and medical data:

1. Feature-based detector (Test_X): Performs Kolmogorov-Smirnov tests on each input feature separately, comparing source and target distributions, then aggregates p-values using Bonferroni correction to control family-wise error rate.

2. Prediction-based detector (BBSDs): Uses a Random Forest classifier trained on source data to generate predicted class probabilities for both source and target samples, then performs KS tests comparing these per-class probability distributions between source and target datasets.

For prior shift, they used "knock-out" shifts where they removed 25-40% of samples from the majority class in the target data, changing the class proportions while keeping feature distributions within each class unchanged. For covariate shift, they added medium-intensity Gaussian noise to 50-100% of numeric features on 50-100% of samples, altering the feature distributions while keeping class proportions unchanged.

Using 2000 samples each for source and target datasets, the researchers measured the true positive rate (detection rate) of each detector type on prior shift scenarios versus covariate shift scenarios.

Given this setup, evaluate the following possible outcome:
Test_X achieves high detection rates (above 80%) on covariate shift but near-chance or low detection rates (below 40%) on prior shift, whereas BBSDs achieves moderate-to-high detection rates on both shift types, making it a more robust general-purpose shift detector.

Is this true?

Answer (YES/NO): NO